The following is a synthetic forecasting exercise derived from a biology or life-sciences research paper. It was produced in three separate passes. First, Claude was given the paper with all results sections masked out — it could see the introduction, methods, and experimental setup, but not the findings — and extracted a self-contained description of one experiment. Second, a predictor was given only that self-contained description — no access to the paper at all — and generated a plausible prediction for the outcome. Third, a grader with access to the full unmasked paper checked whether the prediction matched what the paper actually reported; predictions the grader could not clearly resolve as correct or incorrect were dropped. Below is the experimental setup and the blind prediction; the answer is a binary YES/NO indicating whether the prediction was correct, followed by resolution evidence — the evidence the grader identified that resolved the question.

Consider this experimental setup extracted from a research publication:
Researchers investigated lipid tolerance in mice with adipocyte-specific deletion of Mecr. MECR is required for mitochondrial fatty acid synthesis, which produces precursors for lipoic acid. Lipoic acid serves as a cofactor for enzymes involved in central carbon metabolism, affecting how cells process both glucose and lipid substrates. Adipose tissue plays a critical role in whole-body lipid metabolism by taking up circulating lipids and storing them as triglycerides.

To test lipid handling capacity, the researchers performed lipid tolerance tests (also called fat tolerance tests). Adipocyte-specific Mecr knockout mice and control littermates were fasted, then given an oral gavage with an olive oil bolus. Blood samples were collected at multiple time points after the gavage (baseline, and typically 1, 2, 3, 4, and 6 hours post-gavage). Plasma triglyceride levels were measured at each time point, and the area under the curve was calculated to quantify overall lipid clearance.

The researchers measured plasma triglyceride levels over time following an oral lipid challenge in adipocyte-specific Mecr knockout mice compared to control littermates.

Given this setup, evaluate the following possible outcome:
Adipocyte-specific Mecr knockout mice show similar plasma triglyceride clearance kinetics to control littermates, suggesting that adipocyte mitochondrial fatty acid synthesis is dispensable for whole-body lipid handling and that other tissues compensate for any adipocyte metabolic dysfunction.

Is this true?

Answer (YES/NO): NO